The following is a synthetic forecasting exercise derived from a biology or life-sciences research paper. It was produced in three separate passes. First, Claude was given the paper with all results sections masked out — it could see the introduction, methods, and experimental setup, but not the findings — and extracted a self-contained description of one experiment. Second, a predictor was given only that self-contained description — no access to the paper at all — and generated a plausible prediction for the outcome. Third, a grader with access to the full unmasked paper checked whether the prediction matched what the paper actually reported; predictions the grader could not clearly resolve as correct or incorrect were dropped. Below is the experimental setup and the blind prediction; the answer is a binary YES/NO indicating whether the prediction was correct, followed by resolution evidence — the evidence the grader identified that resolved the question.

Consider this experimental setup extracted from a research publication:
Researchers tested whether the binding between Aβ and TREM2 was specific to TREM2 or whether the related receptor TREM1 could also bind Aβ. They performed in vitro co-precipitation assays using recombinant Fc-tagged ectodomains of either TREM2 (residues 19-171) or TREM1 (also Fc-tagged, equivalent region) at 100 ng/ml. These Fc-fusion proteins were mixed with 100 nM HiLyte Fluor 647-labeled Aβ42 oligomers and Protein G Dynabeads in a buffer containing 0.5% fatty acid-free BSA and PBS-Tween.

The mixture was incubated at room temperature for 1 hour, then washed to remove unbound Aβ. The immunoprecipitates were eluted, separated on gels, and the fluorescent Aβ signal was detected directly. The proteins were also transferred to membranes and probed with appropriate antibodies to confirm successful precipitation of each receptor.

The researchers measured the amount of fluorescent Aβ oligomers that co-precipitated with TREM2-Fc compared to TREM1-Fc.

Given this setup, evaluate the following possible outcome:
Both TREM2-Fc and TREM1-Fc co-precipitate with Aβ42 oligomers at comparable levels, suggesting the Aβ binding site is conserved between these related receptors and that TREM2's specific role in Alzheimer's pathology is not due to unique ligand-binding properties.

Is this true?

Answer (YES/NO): NO